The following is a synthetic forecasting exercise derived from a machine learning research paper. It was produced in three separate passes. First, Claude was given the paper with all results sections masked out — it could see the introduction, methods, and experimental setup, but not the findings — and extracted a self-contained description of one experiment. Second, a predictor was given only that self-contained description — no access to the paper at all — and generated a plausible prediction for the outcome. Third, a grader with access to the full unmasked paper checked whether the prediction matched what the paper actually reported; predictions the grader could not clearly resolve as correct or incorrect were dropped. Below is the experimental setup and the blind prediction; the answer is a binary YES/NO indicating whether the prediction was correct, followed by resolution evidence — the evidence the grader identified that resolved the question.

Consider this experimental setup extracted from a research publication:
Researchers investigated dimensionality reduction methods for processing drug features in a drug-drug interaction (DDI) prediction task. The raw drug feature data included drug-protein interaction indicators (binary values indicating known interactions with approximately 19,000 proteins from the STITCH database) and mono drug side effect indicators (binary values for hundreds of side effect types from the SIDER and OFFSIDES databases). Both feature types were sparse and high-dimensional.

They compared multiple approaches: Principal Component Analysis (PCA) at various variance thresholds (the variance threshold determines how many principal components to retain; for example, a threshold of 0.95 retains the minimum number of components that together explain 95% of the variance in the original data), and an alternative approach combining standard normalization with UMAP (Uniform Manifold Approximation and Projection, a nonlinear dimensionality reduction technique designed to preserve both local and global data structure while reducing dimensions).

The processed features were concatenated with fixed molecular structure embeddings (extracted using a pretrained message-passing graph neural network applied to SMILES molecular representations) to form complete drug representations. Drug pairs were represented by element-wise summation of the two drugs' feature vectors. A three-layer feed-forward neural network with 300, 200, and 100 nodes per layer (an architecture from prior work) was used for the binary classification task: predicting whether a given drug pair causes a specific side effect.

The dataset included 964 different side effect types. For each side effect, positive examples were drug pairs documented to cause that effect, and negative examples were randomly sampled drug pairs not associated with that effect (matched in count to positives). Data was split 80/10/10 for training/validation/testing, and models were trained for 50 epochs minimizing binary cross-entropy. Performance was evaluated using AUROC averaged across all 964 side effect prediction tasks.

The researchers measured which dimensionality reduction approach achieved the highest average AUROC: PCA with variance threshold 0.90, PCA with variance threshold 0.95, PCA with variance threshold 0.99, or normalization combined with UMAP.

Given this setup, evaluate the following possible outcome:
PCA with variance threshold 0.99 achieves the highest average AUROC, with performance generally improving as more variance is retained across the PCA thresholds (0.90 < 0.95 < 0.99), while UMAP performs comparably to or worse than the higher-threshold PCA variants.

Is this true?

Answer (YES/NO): YES